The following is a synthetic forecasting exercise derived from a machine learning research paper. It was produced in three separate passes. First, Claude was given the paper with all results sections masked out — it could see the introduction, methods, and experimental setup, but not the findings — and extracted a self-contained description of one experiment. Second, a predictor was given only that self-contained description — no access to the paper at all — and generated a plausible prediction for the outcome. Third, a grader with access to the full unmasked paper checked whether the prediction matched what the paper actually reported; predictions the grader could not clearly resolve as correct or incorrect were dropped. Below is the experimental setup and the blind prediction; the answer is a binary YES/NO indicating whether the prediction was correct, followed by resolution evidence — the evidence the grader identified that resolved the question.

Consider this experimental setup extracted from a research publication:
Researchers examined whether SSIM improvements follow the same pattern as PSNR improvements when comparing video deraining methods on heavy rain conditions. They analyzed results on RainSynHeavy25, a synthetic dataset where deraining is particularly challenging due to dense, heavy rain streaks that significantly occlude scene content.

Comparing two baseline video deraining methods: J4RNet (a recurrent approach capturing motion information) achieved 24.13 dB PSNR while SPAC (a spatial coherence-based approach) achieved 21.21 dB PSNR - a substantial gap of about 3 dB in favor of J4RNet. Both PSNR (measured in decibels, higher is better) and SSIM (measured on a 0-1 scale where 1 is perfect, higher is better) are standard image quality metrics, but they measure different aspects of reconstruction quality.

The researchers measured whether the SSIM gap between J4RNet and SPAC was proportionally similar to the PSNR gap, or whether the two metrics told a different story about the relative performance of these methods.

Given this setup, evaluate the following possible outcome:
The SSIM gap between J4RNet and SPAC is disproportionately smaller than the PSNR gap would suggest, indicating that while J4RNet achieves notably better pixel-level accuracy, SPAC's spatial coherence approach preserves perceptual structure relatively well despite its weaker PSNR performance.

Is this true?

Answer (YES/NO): NO